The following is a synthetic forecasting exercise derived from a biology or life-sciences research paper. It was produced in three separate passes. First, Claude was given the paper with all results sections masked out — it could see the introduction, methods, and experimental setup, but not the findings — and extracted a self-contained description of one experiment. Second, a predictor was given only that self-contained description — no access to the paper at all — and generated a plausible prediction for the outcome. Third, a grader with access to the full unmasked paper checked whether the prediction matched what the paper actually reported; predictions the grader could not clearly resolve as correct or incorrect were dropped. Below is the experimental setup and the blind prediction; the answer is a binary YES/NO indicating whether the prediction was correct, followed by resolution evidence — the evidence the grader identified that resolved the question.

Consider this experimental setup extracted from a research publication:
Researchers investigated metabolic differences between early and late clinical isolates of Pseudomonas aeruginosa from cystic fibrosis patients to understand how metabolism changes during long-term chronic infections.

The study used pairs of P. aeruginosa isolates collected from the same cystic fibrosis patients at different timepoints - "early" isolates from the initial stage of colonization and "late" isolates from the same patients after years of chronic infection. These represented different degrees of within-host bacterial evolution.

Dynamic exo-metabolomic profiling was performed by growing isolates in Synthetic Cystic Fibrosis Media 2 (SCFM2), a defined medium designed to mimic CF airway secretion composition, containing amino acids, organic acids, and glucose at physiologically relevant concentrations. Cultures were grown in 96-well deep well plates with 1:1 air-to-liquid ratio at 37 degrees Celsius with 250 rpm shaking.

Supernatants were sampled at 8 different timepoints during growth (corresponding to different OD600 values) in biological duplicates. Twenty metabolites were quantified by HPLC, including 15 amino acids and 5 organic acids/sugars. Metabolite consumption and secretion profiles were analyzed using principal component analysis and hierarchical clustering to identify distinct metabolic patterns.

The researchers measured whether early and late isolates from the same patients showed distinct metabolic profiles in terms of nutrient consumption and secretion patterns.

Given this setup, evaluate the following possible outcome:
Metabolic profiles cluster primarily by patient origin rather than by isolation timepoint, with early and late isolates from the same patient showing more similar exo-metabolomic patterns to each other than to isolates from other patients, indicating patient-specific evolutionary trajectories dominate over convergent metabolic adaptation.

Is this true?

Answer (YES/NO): NO